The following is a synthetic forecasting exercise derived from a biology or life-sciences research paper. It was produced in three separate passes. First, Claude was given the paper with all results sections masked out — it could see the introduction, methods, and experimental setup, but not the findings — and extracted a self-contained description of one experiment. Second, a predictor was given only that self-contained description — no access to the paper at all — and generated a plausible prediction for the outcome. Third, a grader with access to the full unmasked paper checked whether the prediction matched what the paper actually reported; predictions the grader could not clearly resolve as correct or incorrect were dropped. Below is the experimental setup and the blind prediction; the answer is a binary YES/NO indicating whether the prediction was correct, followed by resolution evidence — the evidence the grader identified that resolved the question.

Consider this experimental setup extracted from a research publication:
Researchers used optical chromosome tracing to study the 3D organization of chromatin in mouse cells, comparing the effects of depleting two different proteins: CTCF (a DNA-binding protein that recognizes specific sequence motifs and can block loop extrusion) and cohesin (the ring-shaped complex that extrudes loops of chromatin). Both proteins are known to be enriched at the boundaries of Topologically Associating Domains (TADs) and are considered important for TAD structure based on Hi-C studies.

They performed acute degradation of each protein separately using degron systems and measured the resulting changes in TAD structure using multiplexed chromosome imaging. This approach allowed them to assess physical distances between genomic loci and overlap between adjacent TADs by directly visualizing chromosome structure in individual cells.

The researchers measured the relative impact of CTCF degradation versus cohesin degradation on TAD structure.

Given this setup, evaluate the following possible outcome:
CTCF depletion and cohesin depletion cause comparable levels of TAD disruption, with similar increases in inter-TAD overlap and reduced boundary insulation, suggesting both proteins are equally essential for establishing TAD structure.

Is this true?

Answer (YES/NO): NO